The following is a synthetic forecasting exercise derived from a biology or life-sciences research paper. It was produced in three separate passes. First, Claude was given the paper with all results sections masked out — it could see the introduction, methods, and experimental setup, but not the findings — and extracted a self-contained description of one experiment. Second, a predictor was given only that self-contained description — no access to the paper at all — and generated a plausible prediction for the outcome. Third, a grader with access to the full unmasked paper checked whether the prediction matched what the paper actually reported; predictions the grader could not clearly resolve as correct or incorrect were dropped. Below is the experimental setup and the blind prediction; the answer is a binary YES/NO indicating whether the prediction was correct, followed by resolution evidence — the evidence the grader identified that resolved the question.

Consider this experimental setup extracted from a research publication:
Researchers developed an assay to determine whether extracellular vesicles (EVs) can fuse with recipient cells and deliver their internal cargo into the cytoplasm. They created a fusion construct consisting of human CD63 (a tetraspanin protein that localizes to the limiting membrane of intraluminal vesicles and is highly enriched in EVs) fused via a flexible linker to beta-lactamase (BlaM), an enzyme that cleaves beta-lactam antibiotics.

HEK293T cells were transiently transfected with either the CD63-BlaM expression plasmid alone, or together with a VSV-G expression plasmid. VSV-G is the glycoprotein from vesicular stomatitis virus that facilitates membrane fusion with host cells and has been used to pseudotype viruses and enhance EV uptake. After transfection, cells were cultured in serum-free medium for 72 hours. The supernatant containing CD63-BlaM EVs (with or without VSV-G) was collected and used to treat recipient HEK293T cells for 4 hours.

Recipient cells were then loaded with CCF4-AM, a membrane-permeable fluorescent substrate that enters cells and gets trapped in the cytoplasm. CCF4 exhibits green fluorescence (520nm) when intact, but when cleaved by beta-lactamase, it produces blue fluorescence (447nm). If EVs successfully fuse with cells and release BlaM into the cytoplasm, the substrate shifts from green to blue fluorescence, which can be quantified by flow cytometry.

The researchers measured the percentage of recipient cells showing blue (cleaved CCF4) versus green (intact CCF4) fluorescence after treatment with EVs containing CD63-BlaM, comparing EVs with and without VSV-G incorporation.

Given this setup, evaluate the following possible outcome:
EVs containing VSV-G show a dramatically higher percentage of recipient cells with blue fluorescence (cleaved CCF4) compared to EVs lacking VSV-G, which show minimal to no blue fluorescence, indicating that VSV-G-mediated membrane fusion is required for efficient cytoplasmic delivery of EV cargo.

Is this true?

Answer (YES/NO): YES